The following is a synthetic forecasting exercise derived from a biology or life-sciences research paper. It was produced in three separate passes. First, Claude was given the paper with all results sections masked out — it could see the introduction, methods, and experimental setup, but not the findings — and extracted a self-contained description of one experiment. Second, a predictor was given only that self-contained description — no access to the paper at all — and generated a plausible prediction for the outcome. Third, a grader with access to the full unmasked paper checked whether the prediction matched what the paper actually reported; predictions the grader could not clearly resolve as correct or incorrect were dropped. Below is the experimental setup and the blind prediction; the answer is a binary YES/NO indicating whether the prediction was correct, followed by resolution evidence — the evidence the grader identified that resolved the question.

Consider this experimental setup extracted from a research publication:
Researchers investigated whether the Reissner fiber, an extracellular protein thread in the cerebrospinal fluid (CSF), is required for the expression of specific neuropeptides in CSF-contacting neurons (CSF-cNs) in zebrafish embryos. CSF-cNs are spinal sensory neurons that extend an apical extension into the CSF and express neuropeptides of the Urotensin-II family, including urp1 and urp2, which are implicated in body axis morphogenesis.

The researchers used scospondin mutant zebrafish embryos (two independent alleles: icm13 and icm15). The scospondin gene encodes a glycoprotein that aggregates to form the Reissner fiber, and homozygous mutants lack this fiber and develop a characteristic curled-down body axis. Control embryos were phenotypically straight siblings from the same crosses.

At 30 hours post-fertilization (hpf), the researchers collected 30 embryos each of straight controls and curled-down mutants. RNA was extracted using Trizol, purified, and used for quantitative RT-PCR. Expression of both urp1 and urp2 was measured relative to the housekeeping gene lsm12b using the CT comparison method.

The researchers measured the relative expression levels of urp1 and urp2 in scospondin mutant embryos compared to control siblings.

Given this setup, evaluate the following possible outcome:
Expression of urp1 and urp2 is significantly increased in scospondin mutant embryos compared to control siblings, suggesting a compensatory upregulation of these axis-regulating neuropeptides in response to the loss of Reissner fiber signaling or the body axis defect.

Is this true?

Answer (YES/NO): NO